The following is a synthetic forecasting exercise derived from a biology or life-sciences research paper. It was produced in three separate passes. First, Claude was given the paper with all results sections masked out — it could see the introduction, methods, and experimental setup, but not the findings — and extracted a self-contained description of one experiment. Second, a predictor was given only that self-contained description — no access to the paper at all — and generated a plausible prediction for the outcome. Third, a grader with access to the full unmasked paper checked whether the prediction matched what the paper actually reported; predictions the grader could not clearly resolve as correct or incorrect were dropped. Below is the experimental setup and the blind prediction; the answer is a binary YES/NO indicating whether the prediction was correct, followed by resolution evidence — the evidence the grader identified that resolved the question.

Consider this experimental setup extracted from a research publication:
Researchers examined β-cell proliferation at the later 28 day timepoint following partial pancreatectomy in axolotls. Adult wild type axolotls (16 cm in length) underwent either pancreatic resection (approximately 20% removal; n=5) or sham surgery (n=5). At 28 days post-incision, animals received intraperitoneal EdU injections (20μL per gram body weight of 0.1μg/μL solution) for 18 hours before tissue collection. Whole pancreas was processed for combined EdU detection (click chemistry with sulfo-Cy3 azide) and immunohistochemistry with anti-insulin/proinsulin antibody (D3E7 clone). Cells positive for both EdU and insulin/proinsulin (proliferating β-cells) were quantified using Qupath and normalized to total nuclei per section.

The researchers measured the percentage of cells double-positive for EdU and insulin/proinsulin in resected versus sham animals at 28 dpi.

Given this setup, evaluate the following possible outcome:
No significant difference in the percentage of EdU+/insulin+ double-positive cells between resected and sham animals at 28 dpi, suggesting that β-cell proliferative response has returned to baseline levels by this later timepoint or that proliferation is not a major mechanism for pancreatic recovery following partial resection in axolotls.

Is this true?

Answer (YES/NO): YES